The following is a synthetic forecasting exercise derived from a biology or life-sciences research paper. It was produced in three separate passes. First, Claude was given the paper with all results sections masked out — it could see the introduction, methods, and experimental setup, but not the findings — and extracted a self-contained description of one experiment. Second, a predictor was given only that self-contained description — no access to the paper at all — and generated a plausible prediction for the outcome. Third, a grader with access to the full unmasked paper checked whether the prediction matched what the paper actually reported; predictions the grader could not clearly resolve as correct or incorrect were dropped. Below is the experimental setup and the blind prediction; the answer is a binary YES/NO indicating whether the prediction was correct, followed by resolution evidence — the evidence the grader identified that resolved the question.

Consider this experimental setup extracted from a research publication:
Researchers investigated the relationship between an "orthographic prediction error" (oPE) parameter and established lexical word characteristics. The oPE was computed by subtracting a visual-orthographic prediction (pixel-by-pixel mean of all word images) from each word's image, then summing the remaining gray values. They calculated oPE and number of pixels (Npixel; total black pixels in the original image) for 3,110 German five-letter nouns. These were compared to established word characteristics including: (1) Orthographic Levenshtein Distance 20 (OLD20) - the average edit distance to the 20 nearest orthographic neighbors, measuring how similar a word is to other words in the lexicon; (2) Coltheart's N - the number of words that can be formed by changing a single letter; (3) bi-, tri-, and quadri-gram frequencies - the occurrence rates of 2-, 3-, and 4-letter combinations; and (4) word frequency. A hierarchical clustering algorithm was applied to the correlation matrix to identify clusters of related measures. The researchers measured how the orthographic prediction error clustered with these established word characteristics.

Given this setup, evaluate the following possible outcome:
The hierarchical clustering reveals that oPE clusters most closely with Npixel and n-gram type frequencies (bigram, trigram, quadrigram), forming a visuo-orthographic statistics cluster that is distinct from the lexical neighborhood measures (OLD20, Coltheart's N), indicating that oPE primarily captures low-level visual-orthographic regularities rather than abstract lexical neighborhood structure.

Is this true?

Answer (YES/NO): NO